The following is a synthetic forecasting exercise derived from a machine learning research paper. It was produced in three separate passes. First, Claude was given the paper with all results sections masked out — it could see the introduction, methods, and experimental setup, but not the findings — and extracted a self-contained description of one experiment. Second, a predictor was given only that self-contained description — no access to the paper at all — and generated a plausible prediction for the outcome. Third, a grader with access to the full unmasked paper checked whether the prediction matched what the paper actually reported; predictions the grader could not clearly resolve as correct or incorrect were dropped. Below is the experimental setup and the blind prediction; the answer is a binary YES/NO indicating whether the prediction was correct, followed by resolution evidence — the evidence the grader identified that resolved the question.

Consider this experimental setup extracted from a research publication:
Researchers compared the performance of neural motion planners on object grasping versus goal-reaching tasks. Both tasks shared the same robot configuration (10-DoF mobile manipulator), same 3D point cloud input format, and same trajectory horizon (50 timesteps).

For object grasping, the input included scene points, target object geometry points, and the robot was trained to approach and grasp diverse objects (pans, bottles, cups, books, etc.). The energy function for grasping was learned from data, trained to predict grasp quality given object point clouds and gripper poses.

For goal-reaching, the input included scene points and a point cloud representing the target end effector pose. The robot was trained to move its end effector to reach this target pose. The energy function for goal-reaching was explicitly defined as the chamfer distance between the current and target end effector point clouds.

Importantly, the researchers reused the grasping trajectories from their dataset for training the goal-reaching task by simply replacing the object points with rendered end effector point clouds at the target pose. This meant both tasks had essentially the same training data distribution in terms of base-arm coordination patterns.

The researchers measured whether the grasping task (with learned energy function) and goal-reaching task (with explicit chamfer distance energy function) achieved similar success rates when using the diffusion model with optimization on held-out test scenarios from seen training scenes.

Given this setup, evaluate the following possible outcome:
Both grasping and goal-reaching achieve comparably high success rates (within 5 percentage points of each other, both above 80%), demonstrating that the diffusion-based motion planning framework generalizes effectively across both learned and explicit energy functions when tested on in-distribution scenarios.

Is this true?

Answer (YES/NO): NO